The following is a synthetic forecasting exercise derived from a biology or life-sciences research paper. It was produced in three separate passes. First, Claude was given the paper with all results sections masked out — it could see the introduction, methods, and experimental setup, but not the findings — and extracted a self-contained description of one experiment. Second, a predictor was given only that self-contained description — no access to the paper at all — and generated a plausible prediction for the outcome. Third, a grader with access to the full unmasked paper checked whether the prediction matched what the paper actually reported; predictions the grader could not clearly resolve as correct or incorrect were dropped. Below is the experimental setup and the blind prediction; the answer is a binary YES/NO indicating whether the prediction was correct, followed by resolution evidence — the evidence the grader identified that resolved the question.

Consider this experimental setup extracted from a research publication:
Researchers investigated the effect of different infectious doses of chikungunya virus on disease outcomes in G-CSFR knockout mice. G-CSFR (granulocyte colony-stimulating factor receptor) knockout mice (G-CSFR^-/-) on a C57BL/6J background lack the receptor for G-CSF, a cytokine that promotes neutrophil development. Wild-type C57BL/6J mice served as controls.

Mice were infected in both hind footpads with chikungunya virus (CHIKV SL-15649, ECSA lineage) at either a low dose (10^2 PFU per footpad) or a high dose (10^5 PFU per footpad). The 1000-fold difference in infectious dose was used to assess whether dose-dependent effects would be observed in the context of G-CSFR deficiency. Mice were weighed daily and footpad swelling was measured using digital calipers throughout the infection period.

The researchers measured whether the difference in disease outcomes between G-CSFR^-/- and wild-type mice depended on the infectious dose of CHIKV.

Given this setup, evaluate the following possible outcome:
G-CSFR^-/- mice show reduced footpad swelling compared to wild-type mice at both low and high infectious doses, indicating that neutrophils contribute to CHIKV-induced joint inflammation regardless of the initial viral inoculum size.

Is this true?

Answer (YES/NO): NO